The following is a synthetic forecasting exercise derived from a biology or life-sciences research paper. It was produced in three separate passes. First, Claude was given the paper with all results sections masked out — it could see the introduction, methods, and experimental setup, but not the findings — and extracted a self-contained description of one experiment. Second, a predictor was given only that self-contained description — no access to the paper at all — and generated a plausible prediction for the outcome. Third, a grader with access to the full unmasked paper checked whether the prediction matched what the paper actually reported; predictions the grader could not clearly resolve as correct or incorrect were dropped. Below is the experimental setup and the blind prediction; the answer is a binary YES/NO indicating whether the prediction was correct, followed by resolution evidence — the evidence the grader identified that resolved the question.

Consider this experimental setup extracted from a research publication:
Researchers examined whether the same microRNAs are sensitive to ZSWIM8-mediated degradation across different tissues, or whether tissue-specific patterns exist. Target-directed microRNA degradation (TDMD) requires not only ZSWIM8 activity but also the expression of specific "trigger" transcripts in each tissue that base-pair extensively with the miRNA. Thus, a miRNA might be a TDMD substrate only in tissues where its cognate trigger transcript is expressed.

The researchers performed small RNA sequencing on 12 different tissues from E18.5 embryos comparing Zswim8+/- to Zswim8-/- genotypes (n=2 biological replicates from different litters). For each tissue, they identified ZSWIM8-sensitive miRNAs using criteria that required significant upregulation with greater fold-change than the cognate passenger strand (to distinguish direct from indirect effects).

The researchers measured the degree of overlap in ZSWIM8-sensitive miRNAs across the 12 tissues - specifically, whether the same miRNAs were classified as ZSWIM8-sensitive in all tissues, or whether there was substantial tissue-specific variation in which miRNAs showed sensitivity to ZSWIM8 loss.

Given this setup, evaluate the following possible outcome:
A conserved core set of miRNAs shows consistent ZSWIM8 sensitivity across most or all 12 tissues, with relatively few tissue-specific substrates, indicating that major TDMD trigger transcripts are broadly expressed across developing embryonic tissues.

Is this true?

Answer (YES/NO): NO